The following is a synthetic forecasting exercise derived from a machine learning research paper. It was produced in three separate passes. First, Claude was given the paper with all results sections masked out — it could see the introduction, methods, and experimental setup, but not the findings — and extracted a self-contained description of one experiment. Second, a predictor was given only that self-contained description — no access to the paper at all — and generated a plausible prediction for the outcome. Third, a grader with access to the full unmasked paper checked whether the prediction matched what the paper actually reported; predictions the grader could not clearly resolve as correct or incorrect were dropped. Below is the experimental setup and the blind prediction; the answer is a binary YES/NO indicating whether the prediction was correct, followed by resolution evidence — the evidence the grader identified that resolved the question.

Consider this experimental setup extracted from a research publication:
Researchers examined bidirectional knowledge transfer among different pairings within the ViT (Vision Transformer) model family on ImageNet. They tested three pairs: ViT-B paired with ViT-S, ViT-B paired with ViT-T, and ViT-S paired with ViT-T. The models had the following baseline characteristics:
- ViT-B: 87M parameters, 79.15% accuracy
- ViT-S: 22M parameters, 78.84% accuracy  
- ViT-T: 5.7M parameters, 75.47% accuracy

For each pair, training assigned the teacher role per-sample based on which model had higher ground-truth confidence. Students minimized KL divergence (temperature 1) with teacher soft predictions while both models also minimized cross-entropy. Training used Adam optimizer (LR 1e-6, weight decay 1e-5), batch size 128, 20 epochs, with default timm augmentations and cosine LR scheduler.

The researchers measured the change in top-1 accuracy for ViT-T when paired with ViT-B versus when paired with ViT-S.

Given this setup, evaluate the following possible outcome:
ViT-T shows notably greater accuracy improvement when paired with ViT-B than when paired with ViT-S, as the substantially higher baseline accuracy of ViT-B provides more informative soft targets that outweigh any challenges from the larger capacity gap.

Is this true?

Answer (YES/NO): NO